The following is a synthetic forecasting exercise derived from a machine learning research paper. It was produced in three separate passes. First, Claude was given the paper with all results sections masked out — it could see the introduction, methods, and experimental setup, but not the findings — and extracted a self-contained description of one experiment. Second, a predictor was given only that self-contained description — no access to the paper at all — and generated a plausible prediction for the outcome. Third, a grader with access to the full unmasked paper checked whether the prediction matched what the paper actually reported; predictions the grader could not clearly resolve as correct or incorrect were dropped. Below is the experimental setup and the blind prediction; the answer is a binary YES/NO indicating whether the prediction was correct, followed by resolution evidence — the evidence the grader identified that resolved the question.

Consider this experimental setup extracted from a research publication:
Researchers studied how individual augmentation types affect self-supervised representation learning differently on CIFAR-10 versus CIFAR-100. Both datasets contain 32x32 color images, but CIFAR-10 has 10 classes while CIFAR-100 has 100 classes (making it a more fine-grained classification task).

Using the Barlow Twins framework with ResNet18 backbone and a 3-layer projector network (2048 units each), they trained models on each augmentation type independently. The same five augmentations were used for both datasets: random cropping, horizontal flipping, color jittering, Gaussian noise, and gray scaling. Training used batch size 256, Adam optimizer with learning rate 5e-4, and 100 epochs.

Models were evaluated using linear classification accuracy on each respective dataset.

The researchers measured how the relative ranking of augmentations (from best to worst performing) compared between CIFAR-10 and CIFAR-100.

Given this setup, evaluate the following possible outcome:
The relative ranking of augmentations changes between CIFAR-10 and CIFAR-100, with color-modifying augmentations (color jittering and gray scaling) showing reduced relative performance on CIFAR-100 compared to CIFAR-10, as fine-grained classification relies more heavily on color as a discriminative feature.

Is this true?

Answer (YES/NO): NO